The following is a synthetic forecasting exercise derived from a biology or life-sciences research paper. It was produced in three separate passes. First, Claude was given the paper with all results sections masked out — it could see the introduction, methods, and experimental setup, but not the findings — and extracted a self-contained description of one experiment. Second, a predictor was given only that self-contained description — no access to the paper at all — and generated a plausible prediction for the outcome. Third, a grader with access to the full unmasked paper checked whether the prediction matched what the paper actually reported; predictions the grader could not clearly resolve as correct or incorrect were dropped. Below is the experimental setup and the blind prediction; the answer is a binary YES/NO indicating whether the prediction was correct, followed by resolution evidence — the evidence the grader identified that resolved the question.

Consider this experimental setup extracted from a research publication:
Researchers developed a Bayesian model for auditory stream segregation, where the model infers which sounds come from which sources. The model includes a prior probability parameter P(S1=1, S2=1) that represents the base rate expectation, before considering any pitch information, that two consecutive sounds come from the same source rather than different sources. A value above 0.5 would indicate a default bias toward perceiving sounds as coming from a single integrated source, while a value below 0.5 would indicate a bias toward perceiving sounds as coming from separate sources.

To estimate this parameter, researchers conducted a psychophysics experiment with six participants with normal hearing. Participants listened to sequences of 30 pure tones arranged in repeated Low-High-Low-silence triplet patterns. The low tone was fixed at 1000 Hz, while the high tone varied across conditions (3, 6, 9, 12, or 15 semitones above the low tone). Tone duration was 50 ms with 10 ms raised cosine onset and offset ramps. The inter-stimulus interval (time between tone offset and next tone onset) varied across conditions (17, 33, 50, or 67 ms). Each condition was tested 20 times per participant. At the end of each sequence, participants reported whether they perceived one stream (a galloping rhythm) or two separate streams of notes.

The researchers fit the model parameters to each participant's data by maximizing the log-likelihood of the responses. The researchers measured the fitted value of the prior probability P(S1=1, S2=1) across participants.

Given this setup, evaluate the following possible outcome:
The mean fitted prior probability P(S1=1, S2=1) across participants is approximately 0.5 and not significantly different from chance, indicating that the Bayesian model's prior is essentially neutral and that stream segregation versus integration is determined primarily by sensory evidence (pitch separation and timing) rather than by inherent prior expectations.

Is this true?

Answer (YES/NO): NO